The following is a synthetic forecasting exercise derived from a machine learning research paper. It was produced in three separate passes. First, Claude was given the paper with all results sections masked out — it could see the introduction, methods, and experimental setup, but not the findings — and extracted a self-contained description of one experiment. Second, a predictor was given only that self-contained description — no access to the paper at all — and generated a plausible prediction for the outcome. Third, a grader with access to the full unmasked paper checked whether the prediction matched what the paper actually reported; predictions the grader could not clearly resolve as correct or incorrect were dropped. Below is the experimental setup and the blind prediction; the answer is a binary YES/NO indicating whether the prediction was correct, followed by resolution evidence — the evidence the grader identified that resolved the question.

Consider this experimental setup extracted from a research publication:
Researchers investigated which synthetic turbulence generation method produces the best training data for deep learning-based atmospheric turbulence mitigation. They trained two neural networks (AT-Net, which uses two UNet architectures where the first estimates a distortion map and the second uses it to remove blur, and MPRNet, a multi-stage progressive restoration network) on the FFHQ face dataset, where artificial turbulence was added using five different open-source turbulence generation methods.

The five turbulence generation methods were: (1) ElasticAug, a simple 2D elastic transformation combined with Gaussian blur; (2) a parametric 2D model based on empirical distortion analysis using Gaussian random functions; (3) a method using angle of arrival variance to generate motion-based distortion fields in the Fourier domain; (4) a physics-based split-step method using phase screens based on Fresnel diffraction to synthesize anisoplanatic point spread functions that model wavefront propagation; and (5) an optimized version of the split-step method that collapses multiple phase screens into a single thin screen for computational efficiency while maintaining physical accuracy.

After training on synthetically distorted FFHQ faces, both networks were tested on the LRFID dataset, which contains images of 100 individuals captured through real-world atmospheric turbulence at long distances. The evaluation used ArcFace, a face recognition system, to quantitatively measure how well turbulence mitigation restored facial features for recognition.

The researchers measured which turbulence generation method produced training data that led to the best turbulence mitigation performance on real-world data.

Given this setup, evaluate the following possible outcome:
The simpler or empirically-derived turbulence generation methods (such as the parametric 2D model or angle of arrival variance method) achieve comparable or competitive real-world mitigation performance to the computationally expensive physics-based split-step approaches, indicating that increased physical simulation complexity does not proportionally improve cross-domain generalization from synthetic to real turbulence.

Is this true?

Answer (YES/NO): NO